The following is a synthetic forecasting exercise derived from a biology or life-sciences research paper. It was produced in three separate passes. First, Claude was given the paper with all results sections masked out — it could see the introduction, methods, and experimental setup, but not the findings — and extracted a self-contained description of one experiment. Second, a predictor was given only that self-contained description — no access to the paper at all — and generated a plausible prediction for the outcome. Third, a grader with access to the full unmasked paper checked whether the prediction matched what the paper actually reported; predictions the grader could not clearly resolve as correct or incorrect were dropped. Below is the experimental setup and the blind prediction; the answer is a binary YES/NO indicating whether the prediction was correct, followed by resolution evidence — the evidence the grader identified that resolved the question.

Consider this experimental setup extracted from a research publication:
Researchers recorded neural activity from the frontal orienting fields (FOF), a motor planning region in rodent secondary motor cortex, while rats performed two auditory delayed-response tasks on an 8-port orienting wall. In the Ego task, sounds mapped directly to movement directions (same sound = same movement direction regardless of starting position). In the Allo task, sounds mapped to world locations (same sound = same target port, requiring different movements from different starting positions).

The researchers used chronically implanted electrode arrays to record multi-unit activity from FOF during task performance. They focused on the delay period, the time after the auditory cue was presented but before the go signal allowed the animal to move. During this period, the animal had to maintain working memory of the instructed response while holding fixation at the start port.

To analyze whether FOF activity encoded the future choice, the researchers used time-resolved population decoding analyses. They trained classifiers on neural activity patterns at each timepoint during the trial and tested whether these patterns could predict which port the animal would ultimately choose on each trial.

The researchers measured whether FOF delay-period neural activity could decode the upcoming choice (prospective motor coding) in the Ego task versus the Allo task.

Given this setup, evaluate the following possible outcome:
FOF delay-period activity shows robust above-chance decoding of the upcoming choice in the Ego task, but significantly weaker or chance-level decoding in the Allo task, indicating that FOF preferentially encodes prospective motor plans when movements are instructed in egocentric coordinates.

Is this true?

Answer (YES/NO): YES